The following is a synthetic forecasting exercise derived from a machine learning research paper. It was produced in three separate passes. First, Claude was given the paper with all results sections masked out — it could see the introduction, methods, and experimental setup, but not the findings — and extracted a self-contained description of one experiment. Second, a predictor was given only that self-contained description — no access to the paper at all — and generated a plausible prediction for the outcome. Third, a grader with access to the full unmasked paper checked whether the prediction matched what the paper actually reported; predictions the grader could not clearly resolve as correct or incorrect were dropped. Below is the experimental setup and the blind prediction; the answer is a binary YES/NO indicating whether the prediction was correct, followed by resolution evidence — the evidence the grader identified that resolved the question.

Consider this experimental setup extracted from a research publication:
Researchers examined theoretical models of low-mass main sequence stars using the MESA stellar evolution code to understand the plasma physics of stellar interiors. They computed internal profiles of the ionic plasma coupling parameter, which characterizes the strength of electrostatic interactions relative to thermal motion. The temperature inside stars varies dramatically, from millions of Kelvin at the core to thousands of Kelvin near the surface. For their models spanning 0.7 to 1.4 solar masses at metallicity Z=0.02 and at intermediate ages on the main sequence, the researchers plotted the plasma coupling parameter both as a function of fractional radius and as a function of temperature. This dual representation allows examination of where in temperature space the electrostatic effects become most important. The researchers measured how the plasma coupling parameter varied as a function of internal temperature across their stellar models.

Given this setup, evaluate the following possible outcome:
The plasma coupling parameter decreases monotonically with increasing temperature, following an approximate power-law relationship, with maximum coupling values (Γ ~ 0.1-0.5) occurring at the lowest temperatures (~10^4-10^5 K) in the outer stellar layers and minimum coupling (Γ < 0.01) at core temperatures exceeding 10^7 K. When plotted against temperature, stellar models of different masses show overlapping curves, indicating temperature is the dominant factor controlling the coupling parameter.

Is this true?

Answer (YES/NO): NO